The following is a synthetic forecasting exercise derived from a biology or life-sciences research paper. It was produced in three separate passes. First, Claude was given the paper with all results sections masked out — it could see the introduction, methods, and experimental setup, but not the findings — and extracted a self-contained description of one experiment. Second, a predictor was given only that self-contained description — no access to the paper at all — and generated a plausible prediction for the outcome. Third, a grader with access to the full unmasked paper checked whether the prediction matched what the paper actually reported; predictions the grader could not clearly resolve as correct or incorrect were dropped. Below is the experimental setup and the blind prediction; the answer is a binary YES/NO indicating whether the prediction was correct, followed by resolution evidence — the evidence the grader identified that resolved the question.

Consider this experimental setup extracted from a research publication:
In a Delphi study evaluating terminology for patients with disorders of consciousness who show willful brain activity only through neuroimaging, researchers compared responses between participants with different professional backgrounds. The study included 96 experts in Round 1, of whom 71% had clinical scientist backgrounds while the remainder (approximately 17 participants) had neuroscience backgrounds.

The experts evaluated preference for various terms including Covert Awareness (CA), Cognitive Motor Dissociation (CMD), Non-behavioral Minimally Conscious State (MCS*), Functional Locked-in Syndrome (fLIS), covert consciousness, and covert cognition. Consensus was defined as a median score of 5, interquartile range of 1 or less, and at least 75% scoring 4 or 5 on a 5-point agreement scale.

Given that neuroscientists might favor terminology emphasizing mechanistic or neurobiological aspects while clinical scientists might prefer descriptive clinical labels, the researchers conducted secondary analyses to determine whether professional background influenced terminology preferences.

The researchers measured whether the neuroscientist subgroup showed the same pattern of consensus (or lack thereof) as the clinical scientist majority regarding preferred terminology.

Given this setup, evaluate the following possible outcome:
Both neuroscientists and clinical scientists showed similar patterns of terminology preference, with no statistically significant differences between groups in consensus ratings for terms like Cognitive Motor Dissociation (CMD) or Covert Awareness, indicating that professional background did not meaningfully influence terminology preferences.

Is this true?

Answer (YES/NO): NO